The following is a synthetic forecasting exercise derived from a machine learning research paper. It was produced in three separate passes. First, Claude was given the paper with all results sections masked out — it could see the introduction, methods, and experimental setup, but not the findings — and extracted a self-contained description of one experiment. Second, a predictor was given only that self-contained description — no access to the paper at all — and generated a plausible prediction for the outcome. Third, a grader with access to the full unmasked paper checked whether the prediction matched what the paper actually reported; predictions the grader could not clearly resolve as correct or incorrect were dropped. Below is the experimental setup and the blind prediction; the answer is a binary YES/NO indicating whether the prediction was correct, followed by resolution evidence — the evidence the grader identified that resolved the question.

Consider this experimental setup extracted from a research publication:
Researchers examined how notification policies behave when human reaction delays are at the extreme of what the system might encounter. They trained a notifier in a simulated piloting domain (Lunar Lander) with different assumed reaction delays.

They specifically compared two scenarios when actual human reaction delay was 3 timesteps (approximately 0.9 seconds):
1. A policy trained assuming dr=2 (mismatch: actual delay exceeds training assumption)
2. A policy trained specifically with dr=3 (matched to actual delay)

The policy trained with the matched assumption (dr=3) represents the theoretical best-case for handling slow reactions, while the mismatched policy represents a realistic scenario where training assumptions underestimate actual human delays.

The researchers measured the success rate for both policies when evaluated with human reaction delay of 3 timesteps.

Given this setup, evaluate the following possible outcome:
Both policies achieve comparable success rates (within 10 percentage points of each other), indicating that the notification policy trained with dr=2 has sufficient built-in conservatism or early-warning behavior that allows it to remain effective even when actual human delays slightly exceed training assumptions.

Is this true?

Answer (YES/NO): NO